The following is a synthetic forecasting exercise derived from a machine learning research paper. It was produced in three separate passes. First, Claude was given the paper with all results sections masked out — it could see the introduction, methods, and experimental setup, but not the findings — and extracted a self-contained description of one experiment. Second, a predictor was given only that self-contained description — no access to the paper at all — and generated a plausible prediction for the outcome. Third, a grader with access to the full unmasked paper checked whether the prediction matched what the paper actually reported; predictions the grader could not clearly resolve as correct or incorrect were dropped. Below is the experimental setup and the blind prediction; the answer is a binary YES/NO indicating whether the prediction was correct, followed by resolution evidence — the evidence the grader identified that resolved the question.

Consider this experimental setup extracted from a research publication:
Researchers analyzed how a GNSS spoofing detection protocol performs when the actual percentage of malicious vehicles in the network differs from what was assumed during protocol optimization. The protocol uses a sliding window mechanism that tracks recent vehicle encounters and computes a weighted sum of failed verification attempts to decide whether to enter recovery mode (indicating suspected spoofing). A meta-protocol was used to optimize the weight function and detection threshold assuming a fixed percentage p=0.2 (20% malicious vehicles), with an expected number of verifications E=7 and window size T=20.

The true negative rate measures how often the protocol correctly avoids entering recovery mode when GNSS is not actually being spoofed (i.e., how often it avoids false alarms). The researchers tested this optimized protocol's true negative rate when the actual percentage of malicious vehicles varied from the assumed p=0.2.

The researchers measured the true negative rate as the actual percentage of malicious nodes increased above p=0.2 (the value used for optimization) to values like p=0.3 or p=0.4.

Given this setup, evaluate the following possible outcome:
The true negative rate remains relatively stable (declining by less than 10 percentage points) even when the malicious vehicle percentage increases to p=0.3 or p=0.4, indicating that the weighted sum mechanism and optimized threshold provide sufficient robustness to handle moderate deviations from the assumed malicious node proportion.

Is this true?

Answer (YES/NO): NO